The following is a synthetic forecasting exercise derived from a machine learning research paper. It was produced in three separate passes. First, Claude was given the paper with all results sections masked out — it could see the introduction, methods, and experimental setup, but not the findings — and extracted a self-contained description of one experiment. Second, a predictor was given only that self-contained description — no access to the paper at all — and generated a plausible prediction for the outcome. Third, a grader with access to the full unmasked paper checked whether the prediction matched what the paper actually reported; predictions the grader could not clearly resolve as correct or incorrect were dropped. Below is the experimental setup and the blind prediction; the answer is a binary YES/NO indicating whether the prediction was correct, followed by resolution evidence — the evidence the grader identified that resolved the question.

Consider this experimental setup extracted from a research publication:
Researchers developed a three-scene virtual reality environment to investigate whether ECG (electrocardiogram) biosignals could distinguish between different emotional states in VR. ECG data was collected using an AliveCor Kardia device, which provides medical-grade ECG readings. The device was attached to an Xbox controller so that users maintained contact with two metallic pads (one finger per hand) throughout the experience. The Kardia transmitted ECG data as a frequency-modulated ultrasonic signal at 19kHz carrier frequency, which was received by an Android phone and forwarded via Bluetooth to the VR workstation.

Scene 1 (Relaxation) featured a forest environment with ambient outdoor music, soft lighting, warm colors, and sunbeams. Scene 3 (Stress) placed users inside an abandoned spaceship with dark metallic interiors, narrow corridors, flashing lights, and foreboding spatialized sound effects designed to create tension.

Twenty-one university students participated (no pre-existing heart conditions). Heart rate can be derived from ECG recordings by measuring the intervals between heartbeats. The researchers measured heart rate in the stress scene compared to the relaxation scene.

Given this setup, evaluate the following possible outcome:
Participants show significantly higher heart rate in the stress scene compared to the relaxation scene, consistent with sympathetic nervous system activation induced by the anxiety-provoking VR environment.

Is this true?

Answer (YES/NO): YES